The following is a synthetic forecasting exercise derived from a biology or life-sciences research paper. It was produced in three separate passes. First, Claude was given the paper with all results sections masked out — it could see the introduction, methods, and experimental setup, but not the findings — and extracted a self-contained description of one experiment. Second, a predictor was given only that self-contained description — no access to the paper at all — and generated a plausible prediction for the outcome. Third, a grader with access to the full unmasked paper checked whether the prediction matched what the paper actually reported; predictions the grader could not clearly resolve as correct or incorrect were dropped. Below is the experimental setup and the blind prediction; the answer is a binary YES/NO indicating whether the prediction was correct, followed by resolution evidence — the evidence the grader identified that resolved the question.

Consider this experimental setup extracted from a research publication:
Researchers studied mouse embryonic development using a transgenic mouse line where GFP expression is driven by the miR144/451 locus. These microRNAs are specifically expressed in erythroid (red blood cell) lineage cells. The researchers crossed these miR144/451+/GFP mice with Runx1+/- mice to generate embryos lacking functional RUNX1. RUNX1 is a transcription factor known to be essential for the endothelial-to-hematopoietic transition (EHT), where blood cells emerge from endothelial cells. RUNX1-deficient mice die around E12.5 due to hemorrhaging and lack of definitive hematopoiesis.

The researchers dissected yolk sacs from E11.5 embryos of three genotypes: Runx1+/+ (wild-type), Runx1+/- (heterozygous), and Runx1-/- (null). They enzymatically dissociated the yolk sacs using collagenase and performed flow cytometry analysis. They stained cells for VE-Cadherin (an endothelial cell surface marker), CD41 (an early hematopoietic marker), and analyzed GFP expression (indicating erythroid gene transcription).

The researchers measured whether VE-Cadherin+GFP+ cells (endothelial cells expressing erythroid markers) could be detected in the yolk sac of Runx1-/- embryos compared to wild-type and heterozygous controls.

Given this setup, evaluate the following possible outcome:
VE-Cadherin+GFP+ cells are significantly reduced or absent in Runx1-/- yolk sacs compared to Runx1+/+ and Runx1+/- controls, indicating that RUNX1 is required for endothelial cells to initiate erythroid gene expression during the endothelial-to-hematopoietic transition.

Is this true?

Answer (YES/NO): NO